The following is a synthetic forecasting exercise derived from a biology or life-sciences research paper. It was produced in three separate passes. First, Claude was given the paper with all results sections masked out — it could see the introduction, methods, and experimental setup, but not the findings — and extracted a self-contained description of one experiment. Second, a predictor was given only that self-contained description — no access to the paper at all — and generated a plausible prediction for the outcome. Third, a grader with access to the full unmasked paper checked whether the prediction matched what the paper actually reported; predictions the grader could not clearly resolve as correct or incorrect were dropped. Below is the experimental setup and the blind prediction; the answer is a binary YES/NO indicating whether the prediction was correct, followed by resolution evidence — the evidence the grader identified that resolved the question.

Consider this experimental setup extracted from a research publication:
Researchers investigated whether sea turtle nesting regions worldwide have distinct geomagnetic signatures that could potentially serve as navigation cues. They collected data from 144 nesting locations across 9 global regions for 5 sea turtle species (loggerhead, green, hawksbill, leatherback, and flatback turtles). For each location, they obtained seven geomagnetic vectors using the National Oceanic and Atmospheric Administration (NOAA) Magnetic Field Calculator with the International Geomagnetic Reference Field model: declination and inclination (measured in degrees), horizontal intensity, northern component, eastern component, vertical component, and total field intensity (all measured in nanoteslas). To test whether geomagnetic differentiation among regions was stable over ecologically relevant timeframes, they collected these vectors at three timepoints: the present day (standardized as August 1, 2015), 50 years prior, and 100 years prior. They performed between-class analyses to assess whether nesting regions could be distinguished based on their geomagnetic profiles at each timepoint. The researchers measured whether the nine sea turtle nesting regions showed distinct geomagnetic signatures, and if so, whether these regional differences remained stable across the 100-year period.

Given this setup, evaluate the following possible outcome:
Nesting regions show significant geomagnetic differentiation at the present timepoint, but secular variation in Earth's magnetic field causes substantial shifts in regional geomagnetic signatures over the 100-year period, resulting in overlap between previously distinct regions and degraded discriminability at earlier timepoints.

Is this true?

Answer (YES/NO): NO